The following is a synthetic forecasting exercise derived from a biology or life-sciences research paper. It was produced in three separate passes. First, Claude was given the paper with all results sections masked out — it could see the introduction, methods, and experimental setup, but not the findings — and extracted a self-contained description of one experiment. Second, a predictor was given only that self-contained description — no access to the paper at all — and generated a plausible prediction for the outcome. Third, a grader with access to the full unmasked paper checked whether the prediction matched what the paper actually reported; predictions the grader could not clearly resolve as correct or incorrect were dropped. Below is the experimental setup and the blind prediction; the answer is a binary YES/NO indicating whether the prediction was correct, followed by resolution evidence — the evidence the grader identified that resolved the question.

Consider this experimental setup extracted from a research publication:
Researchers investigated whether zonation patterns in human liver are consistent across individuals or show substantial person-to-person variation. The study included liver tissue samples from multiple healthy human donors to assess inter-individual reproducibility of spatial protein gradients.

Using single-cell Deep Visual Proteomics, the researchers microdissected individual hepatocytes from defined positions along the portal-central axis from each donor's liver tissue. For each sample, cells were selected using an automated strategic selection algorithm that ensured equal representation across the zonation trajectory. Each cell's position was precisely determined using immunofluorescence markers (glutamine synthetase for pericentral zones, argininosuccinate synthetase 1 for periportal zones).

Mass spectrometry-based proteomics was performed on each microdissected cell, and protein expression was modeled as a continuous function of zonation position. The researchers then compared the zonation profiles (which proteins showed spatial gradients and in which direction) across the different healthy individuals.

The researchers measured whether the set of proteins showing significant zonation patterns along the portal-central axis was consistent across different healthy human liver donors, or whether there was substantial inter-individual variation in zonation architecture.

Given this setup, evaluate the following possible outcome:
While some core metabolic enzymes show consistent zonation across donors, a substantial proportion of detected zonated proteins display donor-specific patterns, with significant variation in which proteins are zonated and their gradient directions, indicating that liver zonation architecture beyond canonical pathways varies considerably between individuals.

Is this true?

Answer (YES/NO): NO